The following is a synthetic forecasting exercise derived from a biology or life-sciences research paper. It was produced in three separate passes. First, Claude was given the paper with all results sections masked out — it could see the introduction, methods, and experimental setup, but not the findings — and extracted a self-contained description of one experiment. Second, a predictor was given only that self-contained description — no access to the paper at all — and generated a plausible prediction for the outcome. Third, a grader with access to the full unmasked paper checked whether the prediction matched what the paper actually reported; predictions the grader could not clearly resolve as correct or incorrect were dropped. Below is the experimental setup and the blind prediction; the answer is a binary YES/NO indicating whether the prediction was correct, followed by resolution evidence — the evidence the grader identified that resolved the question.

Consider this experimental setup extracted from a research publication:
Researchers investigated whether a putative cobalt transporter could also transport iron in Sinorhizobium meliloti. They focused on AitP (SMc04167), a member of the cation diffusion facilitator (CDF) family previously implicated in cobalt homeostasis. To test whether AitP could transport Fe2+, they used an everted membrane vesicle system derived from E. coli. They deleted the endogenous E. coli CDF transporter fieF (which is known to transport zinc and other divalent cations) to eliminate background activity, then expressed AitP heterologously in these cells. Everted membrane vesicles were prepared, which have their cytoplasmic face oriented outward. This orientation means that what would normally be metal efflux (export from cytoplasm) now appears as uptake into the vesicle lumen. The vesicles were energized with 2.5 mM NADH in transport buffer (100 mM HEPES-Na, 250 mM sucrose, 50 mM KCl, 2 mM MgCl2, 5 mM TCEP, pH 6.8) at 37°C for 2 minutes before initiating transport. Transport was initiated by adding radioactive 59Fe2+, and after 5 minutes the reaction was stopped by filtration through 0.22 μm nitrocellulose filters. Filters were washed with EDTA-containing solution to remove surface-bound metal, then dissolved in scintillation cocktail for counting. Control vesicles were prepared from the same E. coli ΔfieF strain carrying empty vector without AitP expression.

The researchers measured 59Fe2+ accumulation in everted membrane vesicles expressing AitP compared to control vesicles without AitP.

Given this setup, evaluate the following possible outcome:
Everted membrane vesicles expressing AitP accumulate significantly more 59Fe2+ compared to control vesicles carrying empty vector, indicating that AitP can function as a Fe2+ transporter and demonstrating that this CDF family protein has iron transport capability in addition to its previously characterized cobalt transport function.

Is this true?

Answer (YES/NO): YES